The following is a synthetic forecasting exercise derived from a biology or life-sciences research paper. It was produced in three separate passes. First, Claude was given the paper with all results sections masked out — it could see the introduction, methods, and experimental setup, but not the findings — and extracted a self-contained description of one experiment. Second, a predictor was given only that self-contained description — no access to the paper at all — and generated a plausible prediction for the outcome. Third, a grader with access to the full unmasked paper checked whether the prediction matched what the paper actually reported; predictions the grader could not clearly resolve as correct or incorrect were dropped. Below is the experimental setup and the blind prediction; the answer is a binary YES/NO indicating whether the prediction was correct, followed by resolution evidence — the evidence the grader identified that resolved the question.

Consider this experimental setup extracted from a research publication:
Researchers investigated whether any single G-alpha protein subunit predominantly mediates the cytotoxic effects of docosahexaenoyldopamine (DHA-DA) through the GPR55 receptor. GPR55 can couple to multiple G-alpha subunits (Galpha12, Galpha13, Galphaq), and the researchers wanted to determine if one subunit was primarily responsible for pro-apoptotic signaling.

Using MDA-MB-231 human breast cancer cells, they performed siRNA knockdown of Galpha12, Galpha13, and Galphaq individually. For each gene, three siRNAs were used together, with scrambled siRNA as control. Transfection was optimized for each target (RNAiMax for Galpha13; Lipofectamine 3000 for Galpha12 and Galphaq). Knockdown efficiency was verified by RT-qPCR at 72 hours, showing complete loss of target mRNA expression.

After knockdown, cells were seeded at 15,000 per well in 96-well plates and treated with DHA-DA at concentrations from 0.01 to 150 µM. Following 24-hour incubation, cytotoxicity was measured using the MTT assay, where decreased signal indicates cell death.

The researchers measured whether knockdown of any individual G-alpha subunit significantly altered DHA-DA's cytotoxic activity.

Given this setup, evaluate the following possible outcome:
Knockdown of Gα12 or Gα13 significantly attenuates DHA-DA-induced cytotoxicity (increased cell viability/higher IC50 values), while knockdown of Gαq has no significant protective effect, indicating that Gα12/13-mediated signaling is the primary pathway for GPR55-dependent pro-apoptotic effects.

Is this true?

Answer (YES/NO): NO